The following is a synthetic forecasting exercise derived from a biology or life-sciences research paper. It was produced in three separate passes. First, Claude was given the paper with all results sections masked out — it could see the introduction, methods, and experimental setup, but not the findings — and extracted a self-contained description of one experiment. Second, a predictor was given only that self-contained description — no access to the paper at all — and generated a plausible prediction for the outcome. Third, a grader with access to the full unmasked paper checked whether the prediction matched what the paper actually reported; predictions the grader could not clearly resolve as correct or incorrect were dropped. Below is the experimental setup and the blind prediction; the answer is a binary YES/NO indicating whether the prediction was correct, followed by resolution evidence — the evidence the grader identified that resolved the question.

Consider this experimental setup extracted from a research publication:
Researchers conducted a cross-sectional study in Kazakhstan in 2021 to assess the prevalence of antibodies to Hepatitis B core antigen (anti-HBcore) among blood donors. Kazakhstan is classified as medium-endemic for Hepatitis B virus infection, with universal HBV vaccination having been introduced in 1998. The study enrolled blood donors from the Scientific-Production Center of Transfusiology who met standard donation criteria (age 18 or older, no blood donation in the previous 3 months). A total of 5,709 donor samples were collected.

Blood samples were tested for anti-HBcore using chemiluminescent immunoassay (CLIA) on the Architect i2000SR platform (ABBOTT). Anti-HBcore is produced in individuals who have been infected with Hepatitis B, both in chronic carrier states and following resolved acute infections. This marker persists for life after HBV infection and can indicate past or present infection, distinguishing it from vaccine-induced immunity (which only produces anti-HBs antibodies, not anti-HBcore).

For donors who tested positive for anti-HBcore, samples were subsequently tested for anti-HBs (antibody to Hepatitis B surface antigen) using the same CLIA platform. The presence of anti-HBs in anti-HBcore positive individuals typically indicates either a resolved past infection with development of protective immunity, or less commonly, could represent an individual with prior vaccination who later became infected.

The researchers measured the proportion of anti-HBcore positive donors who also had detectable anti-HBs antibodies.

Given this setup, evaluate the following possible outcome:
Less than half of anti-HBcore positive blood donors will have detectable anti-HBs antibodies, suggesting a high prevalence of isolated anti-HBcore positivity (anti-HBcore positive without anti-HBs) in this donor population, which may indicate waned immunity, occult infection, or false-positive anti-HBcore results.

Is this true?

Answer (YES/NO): NO